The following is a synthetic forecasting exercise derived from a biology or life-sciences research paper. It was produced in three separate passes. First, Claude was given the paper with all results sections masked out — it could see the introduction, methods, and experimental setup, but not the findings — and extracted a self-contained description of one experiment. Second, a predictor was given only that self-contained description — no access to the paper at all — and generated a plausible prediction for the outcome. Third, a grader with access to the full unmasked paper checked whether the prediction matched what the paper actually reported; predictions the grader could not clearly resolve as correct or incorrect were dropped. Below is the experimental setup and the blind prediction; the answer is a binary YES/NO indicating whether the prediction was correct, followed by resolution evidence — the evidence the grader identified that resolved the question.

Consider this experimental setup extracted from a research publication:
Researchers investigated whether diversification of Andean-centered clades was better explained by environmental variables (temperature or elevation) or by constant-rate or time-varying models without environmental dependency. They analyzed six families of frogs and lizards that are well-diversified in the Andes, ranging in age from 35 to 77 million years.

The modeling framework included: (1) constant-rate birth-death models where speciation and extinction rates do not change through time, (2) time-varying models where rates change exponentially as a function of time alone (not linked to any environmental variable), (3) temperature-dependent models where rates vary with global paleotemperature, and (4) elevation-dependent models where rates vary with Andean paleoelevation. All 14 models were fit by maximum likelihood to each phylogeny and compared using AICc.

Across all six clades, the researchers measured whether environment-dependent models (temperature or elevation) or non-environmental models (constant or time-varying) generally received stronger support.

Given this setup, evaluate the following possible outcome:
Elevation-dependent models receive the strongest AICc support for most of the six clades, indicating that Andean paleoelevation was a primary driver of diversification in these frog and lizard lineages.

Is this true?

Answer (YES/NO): NO